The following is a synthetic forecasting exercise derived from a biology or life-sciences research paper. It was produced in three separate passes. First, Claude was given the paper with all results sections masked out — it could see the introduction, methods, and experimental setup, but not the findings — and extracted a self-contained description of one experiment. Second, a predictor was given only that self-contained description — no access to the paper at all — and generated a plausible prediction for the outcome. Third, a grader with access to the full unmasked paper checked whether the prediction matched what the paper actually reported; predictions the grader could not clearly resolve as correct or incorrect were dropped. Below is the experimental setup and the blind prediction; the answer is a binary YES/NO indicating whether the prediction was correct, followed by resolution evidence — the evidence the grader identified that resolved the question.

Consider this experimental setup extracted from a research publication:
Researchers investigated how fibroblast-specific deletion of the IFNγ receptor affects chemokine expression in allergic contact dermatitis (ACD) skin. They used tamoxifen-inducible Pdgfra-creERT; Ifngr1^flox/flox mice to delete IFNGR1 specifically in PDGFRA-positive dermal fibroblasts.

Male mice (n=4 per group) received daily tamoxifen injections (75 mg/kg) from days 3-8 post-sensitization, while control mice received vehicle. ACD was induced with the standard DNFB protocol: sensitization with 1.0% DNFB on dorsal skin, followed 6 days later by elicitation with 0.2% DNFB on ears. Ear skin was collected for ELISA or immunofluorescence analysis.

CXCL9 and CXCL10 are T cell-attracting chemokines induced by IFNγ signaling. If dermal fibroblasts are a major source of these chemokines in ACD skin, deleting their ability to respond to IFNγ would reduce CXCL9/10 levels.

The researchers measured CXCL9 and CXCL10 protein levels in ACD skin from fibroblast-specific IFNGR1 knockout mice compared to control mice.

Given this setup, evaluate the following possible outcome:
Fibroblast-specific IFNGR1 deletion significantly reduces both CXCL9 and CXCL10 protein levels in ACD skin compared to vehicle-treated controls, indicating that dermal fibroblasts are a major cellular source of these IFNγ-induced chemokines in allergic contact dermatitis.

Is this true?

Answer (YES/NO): YES